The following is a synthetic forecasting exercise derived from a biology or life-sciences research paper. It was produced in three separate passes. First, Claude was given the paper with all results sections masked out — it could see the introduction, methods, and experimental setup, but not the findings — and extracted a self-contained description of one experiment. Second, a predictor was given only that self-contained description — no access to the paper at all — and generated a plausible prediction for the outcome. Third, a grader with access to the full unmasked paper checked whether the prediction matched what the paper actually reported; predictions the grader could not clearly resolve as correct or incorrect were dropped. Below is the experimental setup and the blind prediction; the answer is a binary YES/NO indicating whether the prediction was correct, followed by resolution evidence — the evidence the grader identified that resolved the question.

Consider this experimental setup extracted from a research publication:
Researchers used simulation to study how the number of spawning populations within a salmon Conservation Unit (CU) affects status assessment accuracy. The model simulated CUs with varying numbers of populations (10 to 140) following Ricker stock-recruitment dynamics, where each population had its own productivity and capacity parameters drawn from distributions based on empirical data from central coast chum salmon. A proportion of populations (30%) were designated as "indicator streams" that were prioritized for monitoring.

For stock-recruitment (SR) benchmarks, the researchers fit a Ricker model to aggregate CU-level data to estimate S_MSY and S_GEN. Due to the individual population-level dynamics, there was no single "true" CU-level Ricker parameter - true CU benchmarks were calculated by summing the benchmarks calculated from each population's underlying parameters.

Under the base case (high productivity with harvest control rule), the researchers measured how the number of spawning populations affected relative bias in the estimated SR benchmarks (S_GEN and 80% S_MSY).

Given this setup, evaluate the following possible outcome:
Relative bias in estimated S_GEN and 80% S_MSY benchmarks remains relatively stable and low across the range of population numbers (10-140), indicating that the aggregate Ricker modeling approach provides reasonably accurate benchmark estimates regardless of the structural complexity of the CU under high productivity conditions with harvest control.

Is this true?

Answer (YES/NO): NO